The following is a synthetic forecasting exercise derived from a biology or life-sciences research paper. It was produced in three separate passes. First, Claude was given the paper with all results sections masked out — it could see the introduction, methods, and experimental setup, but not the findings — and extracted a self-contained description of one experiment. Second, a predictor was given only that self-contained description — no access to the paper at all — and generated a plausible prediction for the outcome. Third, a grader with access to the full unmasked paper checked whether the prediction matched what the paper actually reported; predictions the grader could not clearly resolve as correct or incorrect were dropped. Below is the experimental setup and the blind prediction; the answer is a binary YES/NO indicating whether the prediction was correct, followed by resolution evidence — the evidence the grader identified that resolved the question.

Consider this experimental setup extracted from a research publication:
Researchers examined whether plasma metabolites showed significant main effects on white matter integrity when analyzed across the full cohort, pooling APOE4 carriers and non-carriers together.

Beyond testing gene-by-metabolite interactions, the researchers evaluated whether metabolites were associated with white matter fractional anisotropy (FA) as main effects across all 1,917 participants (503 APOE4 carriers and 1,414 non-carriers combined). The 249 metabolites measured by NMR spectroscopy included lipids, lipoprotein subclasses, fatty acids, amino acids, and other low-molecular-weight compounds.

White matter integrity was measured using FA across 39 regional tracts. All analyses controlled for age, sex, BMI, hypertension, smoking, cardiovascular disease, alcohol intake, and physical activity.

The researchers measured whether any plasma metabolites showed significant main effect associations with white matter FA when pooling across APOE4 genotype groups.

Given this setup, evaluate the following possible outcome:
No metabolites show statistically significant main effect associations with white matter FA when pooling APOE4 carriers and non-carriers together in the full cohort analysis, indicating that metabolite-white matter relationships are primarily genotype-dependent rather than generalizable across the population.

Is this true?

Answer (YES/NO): YES